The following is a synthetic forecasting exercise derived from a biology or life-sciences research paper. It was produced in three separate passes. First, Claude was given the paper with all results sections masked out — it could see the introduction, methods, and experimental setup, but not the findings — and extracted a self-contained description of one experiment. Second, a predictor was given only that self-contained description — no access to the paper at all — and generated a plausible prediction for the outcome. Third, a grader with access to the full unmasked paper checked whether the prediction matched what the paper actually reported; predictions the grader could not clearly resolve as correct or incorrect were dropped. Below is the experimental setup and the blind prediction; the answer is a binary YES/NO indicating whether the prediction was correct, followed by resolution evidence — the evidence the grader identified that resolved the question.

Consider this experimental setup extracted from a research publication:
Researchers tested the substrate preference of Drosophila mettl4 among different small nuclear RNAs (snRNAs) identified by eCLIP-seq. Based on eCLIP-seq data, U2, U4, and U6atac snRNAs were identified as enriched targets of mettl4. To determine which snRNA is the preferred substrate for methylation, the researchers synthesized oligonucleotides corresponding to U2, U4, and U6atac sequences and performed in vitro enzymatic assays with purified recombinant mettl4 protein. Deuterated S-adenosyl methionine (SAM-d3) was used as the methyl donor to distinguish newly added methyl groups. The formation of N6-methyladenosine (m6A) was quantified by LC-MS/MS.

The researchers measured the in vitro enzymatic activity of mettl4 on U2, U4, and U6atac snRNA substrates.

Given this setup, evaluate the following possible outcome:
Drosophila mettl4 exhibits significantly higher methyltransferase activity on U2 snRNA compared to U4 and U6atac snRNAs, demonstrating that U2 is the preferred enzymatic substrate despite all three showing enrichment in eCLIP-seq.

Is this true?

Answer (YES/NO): YES